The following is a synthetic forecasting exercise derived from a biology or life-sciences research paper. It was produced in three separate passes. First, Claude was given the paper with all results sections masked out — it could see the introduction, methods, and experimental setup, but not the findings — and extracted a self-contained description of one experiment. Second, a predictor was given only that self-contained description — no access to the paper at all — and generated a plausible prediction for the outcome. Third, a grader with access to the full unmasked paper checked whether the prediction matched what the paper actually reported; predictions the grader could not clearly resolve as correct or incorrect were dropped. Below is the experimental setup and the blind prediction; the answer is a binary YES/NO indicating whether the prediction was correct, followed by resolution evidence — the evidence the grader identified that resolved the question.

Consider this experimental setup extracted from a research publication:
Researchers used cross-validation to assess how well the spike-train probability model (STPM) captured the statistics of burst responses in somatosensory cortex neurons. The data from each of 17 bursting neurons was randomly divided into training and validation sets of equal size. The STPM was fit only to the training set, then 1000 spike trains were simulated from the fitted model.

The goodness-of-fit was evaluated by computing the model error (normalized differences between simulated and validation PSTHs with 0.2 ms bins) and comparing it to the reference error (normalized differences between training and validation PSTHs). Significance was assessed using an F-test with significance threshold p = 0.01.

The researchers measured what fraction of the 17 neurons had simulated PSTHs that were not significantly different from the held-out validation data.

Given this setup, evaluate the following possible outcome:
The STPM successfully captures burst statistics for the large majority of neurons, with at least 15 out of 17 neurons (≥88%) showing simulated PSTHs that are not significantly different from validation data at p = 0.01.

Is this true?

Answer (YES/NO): NO